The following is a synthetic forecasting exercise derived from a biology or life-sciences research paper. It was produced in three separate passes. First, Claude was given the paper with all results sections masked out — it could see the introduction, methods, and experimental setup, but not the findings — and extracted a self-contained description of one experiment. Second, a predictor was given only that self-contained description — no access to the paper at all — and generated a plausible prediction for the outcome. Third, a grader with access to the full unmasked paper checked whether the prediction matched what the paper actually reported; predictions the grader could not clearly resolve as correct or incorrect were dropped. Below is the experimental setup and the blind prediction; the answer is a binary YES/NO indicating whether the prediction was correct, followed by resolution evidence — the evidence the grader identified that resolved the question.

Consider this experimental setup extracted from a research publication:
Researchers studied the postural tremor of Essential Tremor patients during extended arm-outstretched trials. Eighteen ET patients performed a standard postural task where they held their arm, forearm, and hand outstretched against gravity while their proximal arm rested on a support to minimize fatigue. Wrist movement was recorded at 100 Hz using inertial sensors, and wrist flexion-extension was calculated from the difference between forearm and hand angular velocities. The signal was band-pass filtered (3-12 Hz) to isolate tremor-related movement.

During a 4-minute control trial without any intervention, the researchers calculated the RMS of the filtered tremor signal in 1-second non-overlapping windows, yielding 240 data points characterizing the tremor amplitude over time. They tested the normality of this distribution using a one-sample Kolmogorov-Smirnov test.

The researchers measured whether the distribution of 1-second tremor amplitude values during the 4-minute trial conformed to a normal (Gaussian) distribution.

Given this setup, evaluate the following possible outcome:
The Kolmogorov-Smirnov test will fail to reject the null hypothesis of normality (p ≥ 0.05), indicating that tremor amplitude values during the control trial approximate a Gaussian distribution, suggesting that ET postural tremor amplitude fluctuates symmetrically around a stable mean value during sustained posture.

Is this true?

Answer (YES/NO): NO